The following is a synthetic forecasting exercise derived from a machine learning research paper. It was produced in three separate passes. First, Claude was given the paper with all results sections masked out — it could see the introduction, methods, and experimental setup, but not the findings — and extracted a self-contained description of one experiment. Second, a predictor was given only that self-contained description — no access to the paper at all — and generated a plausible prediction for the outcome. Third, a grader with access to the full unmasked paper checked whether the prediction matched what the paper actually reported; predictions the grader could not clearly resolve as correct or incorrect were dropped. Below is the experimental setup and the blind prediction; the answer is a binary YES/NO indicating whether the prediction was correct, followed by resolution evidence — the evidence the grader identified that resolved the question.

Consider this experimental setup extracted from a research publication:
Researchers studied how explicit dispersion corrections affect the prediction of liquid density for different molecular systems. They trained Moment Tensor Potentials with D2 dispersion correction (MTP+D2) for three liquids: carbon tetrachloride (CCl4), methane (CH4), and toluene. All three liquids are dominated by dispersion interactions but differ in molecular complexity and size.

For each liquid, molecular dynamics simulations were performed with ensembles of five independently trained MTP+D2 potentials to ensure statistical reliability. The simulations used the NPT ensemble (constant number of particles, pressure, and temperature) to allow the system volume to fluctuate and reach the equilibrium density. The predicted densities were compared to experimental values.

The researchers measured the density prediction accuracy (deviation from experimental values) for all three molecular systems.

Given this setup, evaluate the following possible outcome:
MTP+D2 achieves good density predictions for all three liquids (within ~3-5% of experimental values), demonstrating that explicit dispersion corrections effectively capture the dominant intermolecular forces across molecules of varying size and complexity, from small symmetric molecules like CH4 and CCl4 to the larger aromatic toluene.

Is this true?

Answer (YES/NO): NO